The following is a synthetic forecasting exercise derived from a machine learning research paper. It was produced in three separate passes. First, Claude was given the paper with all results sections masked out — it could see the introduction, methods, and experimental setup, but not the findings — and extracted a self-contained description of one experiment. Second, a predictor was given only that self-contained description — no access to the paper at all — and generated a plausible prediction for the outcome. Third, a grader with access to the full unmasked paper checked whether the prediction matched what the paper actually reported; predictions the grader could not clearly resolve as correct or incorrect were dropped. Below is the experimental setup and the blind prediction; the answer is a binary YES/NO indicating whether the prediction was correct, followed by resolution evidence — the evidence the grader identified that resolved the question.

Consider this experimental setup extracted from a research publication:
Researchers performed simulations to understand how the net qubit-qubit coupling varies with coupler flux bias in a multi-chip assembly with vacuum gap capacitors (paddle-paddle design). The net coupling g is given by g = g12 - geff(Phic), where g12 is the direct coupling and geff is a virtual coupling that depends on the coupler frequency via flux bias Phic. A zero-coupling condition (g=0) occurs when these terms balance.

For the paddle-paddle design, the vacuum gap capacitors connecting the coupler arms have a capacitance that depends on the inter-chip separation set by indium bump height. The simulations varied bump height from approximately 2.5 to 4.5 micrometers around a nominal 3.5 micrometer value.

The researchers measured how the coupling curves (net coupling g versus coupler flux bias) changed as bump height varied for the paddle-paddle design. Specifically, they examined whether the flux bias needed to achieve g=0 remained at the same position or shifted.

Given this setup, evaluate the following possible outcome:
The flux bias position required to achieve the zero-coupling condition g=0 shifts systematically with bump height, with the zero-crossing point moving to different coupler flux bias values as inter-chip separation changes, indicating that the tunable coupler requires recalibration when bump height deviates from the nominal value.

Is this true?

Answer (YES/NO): YES